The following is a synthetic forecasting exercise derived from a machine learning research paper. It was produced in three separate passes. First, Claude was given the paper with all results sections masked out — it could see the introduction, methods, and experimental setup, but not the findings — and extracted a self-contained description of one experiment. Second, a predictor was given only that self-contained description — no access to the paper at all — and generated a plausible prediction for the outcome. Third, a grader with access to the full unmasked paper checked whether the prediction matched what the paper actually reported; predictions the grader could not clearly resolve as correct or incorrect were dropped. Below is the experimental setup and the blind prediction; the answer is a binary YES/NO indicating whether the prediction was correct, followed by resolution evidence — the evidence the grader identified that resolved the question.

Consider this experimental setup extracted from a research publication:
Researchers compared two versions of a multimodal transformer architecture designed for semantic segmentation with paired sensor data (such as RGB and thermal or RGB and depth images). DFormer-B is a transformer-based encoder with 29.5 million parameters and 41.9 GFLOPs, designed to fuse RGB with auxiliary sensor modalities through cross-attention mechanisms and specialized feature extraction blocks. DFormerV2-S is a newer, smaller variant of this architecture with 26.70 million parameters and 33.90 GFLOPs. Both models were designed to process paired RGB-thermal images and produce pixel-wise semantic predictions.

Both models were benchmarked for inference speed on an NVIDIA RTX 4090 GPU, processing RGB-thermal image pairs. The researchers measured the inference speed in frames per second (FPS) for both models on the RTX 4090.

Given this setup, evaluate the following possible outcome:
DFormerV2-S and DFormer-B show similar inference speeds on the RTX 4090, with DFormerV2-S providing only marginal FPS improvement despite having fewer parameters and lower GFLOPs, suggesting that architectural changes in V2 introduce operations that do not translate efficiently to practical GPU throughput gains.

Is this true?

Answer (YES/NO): NO